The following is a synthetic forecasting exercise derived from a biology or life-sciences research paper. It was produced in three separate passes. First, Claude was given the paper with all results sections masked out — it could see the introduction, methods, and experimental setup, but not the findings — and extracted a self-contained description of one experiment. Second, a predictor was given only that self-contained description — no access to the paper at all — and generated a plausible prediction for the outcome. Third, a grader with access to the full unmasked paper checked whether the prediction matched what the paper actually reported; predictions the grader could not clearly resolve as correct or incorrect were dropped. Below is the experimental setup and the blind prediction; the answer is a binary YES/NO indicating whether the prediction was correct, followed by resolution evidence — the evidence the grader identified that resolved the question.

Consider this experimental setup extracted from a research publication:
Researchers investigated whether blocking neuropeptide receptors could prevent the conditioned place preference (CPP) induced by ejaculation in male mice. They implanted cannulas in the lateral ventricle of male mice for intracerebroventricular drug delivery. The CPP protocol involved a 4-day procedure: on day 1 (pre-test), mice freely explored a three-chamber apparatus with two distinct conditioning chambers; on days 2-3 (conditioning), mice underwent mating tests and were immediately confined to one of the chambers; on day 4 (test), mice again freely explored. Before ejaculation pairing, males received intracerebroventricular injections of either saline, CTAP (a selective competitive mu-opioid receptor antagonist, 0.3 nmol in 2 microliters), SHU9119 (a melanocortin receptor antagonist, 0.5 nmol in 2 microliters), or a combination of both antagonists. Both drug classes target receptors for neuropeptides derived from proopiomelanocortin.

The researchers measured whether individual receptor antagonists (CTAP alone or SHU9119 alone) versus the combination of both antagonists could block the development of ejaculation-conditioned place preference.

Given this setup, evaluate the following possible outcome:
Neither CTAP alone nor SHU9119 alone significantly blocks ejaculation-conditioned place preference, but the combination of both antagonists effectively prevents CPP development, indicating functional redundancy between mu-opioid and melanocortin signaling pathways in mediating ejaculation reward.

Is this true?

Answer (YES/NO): YES